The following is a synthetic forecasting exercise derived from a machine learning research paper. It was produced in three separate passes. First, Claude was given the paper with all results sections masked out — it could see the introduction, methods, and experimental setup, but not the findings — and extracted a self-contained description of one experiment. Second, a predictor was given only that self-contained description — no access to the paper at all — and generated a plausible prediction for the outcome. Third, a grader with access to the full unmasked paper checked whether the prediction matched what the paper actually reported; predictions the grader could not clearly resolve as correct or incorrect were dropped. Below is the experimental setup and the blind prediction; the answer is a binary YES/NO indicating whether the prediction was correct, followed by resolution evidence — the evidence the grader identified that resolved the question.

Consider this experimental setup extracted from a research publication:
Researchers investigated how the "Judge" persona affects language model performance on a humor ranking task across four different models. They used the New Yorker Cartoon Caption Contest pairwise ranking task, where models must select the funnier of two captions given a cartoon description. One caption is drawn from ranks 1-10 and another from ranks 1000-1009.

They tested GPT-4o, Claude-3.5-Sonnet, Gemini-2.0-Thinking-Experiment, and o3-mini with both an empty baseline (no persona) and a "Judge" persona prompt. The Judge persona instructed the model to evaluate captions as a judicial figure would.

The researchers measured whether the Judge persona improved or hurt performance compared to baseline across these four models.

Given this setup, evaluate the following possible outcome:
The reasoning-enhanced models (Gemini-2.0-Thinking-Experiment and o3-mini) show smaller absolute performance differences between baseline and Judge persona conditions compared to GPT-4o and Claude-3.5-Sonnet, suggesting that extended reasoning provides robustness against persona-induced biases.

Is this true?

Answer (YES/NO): NO